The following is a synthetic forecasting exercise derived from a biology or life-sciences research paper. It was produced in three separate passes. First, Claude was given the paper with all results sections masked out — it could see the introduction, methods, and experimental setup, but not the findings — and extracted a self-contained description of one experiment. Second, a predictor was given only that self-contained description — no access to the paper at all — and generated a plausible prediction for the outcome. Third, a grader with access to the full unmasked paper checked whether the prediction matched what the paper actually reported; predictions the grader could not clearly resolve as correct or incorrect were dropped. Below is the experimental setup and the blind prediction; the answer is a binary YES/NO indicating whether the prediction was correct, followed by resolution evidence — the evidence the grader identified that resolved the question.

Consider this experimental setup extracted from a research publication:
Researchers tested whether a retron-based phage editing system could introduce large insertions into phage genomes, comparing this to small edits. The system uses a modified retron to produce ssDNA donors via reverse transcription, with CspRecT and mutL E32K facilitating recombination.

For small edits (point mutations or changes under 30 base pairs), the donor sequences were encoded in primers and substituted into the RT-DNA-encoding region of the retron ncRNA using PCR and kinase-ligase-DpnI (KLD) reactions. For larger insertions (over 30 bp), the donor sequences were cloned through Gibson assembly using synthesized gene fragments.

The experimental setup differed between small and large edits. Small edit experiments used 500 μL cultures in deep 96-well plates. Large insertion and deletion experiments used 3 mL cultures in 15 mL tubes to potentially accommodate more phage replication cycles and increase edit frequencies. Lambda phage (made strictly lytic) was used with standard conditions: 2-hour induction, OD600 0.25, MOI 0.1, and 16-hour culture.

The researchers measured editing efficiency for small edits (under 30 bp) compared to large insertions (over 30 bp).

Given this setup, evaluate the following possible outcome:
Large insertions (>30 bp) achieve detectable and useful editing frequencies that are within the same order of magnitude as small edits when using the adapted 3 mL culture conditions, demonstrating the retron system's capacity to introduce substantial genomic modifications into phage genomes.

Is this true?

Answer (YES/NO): NO